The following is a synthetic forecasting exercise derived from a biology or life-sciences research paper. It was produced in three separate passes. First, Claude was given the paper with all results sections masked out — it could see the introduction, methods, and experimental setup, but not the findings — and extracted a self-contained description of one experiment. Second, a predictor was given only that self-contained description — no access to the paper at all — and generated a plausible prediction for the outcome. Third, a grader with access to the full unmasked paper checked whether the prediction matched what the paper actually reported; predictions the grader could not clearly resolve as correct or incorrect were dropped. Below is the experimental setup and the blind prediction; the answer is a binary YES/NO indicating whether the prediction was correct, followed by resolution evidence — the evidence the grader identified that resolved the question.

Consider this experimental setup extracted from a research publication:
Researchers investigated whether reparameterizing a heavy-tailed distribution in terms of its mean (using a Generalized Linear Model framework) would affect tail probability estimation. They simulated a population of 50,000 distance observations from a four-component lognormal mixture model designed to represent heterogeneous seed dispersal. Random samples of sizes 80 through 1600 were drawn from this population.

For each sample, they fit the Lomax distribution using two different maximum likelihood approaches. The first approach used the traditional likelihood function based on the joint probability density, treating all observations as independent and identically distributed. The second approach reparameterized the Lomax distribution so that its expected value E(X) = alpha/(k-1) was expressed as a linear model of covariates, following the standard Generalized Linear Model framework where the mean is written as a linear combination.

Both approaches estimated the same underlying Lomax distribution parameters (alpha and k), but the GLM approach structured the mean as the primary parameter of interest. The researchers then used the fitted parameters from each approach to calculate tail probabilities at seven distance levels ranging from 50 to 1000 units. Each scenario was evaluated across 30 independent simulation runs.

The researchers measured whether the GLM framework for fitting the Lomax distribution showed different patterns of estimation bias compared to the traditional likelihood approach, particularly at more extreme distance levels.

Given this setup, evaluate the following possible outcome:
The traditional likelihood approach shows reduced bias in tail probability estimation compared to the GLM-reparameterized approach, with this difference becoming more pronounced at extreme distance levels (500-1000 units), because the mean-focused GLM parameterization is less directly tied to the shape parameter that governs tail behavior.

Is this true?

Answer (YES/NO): NO